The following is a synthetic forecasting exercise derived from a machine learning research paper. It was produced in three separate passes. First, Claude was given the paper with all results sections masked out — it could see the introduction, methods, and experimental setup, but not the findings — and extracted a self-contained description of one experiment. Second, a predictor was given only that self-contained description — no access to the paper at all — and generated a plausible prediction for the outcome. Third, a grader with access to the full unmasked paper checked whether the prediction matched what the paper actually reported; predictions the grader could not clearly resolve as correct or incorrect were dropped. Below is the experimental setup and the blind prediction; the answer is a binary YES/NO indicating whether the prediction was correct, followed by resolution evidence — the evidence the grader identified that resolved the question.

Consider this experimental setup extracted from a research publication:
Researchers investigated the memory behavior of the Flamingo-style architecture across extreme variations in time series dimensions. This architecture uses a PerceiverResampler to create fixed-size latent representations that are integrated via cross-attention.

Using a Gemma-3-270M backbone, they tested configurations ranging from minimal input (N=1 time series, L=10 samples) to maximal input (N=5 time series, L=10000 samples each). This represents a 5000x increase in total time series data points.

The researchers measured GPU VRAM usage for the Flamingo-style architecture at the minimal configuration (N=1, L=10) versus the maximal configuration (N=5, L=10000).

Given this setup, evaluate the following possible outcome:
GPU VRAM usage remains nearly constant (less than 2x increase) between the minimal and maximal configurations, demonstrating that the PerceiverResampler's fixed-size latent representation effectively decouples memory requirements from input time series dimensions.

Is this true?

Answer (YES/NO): YES